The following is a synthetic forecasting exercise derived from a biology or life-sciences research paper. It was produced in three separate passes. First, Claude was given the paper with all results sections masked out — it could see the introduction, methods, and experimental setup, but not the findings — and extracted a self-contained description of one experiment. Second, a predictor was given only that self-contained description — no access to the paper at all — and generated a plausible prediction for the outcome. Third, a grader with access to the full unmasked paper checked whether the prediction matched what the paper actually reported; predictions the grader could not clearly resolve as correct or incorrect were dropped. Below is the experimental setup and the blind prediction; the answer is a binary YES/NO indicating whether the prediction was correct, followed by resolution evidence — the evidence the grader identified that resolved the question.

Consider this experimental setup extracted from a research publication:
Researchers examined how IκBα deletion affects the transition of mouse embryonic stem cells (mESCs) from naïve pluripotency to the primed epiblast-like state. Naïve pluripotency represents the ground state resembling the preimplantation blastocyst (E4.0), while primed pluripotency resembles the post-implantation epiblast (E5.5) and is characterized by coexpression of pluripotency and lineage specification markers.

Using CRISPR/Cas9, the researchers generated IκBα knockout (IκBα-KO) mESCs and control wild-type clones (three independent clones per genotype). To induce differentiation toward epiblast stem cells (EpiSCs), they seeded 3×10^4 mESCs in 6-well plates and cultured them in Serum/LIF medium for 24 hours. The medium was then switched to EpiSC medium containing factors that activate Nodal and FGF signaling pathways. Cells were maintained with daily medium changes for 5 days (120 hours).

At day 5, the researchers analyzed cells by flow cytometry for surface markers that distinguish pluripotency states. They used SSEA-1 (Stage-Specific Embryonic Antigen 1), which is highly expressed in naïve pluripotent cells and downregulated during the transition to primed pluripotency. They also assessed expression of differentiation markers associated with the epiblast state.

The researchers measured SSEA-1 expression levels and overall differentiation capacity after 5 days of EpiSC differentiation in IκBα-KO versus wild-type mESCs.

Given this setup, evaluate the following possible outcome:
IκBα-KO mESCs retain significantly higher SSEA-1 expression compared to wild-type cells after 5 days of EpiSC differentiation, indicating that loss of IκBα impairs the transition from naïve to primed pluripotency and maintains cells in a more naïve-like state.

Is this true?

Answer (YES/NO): YES